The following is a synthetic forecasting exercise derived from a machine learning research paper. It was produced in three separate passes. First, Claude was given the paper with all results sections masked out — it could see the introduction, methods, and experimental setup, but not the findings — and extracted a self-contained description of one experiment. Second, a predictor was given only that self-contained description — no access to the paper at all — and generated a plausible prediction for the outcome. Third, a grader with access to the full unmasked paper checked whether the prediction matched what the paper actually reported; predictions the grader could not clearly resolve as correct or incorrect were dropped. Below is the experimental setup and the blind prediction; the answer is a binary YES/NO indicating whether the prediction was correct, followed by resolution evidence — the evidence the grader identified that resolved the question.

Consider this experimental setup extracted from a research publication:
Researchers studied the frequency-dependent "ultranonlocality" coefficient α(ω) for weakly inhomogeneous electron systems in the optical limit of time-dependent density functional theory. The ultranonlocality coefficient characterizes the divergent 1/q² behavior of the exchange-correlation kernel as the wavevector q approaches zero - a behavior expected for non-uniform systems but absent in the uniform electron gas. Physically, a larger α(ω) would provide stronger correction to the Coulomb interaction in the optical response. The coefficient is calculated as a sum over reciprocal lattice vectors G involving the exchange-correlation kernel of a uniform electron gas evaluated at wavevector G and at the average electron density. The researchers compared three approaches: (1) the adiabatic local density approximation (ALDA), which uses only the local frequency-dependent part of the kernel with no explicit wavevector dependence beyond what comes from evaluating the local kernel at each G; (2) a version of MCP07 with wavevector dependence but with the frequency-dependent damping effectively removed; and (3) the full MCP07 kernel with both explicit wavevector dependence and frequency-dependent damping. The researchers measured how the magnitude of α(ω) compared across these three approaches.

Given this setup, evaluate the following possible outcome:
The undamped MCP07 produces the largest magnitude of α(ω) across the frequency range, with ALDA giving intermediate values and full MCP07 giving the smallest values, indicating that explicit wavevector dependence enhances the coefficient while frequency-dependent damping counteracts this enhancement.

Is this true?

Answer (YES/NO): NO